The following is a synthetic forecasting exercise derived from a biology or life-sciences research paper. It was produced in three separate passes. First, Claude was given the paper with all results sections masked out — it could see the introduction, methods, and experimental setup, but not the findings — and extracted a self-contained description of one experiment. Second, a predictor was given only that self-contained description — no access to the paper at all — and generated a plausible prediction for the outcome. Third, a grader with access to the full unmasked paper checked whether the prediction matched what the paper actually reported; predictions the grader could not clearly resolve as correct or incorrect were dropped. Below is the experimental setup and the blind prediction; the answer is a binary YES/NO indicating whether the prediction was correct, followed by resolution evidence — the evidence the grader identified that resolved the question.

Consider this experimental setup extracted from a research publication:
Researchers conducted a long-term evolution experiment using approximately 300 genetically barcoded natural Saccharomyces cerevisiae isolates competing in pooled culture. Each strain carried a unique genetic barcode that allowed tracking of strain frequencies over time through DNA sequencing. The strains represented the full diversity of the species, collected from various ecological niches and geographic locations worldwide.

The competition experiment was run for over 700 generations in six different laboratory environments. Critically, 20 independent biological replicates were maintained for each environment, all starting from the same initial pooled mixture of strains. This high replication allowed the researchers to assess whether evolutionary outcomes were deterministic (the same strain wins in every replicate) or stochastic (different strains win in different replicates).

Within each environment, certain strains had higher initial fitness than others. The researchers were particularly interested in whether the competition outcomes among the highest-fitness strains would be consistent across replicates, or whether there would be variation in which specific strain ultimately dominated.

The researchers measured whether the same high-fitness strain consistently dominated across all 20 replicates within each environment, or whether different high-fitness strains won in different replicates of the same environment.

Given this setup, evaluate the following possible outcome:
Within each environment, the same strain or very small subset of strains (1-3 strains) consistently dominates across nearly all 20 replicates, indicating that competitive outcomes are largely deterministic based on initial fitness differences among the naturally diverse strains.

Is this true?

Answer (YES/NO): NO